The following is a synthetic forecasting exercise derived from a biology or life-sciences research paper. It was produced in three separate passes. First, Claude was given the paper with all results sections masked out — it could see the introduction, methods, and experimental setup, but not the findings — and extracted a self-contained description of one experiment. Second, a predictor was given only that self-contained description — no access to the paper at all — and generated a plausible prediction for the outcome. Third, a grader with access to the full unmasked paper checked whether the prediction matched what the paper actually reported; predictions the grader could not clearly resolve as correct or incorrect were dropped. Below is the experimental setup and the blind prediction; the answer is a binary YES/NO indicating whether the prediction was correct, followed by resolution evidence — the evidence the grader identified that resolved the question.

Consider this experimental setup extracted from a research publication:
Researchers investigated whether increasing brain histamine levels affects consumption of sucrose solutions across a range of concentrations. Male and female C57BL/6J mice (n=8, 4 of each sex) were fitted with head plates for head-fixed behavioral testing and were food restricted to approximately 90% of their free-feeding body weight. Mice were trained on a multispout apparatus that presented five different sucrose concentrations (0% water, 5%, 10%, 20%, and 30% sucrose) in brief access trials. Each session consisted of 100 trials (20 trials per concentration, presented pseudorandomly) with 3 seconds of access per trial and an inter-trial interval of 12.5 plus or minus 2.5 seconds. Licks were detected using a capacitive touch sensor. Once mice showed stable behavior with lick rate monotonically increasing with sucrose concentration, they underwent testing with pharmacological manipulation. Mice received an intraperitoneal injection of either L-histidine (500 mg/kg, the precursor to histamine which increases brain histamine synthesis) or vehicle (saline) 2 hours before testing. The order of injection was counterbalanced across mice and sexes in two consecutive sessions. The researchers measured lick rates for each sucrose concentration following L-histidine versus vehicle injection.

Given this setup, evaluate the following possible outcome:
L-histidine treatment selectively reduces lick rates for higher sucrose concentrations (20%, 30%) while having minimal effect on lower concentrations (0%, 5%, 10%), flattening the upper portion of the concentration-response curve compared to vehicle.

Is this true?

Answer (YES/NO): NO